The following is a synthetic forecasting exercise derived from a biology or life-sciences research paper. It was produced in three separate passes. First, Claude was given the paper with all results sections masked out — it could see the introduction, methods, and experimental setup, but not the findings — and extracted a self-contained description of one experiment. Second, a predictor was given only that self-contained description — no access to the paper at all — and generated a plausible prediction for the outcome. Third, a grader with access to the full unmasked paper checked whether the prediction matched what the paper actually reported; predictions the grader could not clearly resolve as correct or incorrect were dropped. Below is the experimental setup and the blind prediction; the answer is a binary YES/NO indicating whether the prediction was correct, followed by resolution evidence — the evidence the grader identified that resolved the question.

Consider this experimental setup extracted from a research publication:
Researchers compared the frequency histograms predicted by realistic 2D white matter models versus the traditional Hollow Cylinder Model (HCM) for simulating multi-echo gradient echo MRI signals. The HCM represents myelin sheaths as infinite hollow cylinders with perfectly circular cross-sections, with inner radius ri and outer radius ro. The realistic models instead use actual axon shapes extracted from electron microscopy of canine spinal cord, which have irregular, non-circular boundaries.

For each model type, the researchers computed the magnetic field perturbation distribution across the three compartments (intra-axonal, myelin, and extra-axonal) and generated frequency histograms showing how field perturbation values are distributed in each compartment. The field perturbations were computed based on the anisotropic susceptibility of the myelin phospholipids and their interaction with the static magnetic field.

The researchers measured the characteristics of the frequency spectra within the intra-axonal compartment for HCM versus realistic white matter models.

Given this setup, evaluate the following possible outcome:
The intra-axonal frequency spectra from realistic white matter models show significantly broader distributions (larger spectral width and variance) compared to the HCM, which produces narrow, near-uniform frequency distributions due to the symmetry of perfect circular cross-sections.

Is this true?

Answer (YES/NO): YES